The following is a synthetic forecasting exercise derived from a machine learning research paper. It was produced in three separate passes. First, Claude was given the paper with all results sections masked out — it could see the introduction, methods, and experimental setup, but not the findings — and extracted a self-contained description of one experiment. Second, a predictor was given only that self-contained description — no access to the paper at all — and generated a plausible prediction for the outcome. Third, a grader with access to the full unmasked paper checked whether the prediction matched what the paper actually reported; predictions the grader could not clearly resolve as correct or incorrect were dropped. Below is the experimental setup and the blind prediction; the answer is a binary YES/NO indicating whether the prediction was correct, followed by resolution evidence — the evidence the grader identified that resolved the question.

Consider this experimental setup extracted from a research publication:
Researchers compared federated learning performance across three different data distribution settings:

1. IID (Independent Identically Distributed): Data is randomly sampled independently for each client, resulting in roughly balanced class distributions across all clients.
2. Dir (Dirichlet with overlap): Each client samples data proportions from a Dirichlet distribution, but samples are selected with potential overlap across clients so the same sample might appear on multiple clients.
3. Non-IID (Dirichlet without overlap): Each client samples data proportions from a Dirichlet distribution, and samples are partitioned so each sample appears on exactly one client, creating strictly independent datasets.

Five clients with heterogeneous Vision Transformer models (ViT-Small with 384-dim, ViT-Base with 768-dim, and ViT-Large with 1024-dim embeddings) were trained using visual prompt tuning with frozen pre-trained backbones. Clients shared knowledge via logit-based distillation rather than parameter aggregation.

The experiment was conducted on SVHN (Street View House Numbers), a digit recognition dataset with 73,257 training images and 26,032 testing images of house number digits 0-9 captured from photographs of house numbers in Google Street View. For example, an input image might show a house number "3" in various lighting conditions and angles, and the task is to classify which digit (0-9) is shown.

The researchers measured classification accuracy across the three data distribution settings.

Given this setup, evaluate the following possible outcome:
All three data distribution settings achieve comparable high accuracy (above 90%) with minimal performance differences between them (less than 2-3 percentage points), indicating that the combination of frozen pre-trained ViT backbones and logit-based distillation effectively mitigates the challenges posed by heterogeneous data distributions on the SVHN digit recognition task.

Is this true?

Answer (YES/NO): NO